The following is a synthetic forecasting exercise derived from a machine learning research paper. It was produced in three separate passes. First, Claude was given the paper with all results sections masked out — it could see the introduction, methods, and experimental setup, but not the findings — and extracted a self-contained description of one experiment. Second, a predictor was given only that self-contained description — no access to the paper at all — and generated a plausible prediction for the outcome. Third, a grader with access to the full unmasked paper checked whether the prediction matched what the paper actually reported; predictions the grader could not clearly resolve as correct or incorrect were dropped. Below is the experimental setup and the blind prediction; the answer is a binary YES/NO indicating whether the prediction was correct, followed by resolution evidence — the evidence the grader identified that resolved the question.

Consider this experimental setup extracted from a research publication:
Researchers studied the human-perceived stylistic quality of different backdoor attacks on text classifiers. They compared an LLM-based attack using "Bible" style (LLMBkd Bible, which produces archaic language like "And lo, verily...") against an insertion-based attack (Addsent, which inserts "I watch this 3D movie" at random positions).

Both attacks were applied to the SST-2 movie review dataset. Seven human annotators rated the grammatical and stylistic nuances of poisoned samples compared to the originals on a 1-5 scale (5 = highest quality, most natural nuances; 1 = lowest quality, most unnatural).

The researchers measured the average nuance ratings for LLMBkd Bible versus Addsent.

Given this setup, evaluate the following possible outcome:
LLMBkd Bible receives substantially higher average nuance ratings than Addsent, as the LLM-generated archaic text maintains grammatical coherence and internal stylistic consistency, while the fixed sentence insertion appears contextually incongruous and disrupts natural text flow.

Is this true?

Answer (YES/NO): NO